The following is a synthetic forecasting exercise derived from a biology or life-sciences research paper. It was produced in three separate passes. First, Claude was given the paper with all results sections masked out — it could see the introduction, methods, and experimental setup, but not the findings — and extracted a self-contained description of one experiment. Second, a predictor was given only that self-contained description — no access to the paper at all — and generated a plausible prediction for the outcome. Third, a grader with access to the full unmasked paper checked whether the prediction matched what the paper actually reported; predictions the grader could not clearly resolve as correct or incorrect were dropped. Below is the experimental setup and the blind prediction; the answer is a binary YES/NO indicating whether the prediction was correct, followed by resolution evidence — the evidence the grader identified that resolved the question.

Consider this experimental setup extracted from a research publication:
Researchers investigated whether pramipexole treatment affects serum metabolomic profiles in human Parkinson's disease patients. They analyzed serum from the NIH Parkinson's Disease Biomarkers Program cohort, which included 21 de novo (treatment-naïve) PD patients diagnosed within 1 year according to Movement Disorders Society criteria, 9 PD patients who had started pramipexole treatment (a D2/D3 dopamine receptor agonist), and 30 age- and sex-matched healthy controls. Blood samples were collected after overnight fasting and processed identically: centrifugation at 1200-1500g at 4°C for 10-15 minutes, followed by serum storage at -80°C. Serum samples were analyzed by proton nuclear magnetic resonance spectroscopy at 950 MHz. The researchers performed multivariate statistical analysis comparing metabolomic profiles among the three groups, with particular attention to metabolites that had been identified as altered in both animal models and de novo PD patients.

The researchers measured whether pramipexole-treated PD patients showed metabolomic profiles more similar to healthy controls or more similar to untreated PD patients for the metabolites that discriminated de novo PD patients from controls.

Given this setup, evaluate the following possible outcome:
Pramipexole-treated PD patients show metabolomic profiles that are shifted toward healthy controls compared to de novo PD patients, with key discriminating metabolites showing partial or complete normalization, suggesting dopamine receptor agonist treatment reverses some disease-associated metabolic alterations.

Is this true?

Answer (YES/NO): YES